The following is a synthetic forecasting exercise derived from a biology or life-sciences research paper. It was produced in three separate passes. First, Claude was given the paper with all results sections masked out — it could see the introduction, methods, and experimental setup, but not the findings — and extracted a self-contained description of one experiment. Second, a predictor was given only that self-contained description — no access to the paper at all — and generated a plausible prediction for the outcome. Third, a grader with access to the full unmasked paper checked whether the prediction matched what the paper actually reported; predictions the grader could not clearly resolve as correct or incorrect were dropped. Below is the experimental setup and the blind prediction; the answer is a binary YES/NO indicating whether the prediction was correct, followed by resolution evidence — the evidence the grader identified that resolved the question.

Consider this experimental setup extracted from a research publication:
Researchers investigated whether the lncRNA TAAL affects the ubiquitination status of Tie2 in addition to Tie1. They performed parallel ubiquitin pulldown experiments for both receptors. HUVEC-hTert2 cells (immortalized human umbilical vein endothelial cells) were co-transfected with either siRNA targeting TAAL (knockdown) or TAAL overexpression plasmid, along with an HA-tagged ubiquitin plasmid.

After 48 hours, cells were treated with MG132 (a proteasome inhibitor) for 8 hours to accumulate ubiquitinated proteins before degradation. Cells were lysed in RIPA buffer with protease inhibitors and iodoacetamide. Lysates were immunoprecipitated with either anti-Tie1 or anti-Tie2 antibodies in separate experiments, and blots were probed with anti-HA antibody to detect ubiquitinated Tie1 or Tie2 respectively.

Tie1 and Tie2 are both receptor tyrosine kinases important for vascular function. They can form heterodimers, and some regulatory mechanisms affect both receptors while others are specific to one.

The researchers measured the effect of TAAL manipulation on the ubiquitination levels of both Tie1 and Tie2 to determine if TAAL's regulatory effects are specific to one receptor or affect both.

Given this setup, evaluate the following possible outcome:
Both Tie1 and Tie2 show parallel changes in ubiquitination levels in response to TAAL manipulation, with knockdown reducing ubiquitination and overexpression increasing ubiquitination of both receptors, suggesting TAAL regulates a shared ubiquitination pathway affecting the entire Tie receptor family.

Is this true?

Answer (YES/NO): NO